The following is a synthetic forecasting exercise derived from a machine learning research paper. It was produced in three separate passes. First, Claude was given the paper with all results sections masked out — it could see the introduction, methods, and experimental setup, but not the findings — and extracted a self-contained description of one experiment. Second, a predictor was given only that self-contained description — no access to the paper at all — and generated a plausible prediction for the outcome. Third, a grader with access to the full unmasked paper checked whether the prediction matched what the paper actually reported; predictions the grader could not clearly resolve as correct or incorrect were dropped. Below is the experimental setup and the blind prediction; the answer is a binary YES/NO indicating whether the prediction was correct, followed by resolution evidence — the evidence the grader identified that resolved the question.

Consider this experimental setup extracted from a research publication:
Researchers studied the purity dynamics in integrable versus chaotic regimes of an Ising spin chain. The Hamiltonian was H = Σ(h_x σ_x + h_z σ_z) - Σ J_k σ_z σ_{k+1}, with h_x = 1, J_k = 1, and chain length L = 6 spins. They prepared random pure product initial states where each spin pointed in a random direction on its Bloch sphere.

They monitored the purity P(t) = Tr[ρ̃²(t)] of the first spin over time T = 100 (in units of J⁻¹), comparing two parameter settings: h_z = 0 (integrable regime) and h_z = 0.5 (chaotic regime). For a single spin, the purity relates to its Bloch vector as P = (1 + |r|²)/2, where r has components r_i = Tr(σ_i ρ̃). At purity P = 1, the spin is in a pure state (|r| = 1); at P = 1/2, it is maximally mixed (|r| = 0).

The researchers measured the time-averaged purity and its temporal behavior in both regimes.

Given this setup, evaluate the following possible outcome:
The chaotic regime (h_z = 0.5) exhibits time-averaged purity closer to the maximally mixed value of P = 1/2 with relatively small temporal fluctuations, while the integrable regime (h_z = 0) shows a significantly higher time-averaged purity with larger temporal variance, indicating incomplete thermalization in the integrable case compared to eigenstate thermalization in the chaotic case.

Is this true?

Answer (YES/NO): YES